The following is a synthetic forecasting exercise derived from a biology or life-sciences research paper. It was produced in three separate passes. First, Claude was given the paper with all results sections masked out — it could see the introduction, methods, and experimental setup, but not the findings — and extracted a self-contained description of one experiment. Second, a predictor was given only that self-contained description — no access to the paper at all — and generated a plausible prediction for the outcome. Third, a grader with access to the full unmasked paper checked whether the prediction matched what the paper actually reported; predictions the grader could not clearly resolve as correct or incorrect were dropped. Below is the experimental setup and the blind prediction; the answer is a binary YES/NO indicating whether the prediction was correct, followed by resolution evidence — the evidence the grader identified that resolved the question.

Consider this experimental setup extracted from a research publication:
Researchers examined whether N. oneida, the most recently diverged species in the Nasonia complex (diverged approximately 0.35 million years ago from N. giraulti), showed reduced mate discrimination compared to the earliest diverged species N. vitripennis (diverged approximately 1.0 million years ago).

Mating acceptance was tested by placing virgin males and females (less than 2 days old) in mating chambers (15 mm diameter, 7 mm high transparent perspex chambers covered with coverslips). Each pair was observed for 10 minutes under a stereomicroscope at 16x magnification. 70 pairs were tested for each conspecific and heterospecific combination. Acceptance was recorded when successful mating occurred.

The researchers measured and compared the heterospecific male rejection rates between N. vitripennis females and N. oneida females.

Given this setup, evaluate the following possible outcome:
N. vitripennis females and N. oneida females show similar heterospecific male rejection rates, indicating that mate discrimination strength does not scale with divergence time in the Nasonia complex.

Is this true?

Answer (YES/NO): YES